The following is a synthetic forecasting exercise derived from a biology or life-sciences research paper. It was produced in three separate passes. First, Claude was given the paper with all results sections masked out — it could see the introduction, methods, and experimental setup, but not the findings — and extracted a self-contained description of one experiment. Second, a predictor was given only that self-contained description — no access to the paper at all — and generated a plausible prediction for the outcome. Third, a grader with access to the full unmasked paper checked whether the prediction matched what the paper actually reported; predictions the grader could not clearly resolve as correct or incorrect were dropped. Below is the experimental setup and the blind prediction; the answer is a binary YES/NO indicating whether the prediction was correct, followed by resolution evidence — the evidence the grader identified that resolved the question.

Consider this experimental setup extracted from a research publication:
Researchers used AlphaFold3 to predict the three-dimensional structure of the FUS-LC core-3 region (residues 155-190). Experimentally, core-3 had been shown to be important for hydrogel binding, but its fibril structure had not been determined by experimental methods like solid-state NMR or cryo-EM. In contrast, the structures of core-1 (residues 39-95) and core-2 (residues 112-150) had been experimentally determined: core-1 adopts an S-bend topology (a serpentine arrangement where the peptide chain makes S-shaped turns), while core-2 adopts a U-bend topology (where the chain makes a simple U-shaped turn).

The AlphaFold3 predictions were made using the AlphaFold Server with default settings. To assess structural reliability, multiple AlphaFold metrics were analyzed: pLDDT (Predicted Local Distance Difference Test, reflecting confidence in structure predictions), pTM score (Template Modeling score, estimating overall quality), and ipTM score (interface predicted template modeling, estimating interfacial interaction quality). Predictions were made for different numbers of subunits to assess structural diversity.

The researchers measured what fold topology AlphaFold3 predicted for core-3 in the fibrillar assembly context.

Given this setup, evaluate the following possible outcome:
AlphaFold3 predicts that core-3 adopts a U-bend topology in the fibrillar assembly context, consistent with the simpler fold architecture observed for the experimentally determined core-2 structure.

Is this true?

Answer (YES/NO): YES